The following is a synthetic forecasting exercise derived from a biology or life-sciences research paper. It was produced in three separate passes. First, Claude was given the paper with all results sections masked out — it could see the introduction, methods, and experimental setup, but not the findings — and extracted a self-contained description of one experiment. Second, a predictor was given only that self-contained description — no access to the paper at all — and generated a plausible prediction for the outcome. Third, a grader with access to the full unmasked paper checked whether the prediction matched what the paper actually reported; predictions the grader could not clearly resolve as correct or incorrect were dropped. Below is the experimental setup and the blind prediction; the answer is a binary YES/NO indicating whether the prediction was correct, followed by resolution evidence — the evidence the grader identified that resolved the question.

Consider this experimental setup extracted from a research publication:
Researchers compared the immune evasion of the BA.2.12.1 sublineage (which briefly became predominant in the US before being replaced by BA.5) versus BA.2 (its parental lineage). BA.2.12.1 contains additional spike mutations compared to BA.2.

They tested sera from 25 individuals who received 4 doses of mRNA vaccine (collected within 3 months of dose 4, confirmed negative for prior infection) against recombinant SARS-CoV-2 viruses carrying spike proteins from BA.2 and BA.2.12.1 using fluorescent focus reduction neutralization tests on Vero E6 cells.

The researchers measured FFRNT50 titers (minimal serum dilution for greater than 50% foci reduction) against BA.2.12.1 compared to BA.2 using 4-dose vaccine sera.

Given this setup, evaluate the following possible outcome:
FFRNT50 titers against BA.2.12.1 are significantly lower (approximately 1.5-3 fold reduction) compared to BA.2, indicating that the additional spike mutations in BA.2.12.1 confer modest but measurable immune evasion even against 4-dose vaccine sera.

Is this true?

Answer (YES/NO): NO